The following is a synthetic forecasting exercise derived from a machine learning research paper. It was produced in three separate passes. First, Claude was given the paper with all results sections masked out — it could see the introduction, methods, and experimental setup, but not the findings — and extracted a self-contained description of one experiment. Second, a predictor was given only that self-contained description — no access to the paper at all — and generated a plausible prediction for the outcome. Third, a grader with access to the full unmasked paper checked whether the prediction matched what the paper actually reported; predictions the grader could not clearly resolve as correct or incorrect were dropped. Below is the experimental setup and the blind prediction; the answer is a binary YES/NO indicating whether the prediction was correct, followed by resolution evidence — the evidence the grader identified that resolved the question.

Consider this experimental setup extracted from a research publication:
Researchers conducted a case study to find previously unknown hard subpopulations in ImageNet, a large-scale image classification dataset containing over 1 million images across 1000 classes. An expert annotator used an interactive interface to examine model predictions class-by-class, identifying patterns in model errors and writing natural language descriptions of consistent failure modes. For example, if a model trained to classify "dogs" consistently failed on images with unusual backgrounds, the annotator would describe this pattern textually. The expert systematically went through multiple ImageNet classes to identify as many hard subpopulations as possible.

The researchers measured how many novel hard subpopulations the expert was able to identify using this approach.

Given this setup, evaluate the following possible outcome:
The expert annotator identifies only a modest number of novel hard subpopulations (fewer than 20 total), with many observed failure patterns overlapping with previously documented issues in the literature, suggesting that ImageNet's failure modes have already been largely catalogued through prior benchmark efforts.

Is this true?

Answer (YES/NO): NO